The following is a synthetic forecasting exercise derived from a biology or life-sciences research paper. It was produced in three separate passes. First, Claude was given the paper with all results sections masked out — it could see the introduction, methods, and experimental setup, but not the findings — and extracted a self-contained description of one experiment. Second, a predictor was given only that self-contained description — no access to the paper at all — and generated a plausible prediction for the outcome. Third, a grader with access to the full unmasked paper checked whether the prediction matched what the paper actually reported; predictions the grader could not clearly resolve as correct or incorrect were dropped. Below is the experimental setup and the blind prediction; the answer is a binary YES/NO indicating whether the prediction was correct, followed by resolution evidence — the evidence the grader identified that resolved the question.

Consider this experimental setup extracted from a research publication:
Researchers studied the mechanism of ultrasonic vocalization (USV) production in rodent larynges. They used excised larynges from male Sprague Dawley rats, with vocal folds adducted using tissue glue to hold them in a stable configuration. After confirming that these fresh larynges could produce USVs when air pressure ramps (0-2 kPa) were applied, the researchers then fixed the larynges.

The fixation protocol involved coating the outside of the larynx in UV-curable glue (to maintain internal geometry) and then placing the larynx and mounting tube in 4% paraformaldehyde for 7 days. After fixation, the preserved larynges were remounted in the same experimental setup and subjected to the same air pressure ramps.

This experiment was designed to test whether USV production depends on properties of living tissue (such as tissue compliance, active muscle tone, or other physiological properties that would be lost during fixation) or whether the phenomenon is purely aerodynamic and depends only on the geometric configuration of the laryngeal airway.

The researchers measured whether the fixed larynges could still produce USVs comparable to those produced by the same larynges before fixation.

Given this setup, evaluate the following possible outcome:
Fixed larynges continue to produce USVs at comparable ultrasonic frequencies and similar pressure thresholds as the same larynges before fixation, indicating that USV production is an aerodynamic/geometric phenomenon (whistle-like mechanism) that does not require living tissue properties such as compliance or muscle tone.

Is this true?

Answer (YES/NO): YES